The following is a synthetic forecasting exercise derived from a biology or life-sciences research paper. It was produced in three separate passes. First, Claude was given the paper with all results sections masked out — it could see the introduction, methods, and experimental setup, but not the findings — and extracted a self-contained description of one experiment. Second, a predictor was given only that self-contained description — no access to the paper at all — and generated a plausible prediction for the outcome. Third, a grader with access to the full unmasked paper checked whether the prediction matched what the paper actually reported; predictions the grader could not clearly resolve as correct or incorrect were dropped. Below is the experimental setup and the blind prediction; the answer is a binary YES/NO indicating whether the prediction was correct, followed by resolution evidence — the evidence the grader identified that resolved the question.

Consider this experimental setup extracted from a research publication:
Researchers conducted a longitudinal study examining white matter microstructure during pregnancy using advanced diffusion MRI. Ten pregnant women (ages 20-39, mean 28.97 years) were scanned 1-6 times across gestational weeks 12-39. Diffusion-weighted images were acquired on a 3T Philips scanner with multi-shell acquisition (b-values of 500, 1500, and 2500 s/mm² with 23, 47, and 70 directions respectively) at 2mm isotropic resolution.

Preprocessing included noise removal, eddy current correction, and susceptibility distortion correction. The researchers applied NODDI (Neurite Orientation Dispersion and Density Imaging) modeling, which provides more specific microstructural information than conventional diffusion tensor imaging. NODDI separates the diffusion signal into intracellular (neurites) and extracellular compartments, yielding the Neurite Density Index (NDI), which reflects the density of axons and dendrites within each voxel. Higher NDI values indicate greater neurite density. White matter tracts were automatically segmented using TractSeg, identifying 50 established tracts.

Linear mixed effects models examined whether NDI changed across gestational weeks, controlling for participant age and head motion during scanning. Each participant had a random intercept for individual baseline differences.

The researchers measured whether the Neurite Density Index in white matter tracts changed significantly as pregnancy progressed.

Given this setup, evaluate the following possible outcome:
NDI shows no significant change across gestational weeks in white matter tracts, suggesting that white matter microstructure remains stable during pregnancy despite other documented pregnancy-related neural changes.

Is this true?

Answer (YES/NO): NO